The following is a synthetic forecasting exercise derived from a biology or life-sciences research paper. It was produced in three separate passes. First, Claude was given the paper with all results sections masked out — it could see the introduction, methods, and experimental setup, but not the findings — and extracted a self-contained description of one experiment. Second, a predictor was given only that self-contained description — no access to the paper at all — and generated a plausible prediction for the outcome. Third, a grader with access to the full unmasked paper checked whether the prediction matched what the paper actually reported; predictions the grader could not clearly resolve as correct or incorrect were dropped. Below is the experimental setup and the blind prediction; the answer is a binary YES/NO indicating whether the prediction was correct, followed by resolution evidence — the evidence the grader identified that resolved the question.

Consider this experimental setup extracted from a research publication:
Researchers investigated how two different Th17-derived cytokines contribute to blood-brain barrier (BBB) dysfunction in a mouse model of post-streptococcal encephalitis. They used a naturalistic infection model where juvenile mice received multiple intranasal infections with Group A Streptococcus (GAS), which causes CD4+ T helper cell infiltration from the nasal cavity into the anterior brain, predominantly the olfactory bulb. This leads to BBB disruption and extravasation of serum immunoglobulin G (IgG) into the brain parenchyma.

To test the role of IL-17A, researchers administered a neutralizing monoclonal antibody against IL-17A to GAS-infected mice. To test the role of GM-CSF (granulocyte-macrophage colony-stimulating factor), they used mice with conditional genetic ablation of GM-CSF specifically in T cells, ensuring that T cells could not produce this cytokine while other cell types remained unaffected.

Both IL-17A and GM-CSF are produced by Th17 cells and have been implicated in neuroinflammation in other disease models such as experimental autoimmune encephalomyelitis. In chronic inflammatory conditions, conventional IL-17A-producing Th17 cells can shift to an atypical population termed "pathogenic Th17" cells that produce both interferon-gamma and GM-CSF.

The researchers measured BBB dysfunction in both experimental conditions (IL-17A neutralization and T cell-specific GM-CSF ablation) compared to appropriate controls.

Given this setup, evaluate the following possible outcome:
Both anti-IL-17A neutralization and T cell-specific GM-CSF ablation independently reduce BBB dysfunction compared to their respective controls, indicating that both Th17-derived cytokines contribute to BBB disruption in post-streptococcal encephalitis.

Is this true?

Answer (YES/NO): NO